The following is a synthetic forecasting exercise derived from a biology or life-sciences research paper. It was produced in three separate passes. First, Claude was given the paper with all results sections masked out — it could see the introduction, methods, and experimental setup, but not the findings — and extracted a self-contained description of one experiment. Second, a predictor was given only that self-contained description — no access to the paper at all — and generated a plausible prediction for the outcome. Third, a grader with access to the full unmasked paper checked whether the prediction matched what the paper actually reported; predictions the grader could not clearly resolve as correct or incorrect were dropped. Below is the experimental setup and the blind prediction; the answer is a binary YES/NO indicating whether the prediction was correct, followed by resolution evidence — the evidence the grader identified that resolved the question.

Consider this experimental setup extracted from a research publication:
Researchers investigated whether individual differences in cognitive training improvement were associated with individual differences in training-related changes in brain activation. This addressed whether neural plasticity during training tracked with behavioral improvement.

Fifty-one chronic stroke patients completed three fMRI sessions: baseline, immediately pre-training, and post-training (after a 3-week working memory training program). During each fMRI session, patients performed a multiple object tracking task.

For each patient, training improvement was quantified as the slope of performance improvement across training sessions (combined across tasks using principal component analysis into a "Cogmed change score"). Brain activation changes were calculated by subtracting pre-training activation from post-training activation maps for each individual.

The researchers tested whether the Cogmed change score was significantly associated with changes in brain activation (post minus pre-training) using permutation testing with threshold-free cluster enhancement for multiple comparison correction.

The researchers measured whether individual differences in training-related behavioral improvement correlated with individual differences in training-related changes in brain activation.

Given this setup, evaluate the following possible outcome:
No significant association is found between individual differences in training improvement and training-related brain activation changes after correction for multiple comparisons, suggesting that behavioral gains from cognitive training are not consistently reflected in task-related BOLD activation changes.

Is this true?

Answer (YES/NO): YES